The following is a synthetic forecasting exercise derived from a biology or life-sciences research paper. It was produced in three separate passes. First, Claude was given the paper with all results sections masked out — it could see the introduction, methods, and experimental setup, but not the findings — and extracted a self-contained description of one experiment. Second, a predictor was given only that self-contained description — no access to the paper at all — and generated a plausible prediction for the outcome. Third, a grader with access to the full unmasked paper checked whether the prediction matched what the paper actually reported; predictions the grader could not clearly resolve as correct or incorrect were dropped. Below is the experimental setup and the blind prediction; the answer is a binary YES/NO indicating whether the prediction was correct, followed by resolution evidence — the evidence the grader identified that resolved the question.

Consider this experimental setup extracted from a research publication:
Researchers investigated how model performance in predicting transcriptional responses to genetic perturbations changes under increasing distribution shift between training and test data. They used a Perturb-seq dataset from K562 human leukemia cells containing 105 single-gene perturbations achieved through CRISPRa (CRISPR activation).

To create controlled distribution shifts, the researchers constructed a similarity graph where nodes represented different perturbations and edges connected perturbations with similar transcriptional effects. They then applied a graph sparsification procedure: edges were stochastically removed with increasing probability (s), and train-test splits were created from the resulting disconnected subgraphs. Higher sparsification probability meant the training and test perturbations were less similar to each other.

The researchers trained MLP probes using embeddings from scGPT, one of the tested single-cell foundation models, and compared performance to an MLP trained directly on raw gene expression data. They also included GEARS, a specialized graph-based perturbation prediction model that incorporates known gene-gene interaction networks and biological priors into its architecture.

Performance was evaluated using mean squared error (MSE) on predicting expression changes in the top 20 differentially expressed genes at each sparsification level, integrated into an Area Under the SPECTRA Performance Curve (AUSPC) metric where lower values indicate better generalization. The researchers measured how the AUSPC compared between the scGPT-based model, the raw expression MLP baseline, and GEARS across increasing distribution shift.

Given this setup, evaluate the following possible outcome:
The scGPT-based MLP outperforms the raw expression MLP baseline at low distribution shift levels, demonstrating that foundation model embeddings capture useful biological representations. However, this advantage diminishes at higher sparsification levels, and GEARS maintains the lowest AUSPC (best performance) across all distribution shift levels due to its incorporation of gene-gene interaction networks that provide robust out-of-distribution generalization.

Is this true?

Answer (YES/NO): NO